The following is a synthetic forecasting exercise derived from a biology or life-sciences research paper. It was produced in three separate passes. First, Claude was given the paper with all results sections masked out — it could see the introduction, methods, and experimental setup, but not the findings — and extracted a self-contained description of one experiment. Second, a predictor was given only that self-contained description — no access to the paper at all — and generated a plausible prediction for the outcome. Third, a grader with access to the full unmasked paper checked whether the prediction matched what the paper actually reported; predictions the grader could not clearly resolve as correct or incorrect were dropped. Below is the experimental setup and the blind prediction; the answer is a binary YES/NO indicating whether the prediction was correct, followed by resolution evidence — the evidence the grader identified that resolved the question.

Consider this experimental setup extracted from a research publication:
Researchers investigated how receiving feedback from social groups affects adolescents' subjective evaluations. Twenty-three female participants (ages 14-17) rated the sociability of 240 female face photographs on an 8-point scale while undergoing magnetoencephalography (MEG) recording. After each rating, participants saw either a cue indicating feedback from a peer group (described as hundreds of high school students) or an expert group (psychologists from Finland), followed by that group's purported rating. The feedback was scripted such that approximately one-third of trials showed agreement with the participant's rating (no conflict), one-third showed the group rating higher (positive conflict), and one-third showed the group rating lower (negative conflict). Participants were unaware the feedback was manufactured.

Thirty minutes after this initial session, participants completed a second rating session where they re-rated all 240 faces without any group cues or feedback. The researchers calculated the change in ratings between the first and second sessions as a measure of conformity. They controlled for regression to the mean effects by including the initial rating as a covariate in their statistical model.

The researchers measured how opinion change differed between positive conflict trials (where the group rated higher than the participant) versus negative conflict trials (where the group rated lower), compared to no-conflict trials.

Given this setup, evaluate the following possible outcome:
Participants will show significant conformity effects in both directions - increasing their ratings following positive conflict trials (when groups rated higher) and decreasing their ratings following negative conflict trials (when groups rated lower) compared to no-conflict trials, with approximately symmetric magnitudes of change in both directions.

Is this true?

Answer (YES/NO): NO